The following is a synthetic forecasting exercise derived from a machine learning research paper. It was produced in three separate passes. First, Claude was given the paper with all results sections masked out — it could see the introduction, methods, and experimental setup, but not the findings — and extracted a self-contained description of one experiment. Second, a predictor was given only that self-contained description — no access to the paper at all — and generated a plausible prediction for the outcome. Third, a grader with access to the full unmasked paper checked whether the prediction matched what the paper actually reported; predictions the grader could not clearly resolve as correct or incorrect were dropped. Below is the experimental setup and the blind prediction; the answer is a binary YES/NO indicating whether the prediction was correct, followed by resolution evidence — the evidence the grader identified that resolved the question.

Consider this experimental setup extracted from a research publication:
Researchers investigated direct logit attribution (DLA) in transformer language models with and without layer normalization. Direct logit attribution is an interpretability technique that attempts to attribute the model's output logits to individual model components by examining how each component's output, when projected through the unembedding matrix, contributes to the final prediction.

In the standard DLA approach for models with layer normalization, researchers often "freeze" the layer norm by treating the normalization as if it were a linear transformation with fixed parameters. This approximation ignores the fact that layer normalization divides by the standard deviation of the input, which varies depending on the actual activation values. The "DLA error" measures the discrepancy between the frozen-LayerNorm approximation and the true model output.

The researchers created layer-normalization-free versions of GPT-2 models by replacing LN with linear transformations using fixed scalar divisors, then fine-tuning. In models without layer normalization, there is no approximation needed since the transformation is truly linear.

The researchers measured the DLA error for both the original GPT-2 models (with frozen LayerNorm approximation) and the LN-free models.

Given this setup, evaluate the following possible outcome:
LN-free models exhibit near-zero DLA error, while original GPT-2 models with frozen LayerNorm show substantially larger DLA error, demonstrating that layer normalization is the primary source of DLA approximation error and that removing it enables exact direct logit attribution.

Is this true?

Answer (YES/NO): YES